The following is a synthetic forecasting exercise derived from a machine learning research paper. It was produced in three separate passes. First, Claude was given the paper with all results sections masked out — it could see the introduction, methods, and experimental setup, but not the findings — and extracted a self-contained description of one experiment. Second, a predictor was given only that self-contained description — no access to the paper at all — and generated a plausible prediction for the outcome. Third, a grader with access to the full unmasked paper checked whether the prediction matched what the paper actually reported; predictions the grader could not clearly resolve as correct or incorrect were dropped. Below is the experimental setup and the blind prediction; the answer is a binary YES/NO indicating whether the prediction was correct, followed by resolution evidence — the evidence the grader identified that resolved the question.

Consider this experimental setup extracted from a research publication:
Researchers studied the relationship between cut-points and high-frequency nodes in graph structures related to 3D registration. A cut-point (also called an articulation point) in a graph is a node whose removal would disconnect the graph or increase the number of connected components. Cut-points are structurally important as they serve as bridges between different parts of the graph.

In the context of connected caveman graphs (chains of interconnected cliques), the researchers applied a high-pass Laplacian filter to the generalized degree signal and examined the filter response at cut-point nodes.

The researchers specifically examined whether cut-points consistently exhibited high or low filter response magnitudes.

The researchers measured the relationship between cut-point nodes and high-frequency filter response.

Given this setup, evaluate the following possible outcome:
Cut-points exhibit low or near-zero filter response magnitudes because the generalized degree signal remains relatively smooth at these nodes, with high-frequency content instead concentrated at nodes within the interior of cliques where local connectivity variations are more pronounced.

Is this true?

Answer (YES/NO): NO